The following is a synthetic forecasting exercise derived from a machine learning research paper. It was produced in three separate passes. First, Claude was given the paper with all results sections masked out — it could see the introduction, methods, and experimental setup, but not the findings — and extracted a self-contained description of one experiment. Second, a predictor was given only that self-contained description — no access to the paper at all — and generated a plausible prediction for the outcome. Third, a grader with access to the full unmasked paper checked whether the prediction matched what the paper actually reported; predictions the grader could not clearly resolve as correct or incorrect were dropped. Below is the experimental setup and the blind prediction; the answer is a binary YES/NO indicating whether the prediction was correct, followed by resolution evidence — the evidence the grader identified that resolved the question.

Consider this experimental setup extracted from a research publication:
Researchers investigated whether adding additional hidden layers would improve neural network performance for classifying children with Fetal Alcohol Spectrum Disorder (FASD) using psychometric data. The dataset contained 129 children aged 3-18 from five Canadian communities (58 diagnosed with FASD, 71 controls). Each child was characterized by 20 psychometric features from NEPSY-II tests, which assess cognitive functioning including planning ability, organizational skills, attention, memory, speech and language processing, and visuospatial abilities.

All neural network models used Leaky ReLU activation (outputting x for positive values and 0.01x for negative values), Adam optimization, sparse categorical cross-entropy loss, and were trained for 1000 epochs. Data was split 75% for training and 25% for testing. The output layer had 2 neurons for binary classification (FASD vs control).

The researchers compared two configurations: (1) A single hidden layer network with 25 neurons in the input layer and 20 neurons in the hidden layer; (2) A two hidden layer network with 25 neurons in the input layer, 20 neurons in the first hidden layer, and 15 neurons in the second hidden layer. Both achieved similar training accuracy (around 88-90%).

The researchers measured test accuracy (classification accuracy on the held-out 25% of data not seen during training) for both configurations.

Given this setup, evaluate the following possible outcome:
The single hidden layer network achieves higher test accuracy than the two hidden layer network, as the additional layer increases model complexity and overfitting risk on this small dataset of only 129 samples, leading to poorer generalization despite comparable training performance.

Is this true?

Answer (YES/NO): YES